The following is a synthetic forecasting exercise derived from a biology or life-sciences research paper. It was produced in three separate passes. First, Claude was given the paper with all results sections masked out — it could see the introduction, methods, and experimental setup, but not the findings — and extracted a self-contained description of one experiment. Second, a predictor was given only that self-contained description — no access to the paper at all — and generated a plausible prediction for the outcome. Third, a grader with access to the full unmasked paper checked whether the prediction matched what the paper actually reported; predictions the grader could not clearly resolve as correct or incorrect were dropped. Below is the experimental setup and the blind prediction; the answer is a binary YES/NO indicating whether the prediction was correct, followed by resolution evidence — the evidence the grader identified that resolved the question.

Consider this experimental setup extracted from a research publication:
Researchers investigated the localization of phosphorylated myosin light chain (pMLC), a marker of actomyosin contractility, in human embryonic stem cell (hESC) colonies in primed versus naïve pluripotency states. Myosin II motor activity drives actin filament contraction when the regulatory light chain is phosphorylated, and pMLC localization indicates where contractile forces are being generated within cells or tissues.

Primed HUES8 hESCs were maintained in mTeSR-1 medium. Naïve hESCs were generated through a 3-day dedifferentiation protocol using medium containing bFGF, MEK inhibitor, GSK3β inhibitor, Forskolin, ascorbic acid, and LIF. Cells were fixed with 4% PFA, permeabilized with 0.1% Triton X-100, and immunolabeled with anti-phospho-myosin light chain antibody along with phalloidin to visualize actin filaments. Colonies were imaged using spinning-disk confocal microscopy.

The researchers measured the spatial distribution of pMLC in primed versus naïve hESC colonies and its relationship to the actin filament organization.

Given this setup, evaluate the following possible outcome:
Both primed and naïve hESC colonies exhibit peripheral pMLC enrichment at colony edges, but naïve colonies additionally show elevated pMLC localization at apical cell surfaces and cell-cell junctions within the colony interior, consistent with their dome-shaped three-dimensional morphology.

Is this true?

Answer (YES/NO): NO